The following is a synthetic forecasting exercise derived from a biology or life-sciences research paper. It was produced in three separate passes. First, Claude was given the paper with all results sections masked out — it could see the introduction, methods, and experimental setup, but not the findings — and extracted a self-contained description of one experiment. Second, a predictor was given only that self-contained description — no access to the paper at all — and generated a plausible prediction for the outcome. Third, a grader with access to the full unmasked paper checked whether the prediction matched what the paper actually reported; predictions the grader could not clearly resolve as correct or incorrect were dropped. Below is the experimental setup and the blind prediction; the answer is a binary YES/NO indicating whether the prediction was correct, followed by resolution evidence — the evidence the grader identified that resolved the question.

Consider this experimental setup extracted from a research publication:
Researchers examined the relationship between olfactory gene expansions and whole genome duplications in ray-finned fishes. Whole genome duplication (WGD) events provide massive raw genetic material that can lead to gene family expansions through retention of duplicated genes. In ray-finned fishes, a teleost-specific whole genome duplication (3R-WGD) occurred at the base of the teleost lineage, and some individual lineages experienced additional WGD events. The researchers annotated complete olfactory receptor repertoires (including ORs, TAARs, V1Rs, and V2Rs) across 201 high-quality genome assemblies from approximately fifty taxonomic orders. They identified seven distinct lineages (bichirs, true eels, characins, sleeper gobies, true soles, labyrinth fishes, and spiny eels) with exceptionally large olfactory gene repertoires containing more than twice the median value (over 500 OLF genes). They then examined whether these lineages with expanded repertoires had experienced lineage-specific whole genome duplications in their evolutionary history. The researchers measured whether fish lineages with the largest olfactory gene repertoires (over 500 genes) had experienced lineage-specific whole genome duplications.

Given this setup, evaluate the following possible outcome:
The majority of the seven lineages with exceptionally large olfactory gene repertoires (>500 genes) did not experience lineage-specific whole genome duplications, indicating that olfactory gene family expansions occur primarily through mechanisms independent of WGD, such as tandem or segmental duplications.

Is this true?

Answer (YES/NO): YES